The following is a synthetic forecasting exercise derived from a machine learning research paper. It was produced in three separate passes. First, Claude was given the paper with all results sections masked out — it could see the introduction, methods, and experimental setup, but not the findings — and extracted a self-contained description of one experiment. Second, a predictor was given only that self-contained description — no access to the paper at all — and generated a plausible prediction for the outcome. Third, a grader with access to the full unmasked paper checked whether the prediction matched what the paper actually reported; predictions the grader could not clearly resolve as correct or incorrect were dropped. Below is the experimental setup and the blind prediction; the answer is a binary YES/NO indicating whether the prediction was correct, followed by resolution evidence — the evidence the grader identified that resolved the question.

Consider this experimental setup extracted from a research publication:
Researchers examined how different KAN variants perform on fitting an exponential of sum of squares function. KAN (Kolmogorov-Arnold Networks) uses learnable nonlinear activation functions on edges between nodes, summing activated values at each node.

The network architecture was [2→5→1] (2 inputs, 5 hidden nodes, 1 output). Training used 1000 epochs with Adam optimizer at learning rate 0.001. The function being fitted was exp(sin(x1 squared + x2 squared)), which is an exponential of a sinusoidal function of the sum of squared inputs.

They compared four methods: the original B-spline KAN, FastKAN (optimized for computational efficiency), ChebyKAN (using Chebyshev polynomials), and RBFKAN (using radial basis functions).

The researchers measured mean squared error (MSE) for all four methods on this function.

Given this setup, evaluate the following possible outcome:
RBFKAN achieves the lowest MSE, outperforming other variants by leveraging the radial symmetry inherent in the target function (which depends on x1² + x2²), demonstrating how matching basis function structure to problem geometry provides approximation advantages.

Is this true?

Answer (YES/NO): NO